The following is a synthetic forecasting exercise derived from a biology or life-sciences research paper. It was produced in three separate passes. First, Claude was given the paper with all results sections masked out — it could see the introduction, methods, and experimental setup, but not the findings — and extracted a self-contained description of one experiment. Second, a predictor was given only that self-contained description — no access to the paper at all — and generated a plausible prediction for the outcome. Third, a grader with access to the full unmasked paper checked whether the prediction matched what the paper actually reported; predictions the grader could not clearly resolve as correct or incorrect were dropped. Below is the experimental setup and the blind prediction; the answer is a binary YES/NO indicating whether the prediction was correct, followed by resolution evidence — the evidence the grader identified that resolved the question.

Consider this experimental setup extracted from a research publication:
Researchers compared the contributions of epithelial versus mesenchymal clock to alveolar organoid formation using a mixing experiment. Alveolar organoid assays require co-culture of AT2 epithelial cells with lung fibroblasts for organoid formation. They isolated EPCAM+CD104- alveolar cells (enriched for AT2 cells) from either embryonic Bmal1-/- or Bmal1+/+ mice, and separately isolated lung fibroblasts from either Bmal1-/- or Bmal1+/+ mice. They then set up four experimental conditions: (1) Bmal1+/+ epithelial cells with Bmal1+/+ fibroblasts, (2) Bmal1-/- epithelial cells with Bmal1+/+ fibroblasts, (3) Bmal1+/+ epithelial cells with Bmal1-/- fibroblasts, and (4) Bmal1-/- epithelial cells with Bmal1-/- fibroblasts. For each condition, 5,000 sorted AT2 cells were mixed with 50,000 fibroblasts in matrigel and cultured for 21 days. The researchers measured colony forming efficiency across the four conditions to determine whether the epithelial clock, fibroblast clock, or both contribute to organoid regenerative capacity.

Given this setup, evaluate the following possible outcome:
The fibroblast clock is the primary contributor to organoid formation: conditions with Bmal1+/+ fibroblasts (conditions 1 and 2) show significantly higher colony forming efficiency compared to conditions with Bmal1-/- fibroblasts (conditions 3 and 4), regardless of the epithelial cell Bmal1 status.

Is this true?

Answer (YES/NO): NO